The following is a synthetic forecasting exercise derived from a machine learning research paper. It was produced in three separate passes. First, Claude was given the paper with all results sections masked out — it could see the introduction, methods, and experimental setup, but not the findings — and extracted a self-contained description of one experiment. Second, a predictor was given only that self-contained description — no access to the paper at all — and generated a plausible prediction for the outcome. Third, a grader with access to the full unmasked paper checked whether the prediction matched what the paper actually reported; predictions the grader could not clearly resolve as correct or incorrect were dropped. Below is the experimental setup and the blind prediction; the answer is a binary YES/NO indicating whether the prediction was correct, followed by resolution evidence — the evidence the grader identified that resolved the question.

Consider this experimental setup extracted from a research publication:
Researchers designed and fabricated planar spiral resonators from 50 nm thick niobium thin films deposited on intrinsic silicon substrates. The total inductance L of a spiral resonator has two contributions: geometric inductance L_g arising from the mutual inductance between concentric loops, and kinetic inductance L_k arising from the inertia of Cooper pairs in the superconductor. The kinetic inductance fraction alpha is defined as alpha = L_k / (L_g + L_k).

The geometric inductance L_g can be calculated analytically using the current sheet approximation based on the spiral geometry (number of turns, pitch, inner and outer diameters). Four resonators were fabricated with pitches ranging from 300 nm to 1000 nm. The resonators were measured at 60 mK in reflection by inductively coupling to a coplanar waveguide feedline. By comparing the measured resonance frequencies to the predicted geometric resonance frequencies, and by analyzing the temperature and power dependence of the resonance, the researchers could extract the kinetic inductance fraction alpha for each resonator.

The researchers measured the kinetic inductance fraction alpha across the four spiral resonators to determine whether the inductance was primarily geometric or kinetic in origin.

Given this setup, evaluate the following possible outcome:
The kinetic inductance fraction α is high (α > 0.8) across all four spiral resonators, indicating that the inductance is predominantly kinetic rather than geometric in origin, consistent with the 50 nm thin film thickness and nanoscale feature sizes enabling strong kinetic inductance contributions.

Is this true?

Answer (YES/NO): NO